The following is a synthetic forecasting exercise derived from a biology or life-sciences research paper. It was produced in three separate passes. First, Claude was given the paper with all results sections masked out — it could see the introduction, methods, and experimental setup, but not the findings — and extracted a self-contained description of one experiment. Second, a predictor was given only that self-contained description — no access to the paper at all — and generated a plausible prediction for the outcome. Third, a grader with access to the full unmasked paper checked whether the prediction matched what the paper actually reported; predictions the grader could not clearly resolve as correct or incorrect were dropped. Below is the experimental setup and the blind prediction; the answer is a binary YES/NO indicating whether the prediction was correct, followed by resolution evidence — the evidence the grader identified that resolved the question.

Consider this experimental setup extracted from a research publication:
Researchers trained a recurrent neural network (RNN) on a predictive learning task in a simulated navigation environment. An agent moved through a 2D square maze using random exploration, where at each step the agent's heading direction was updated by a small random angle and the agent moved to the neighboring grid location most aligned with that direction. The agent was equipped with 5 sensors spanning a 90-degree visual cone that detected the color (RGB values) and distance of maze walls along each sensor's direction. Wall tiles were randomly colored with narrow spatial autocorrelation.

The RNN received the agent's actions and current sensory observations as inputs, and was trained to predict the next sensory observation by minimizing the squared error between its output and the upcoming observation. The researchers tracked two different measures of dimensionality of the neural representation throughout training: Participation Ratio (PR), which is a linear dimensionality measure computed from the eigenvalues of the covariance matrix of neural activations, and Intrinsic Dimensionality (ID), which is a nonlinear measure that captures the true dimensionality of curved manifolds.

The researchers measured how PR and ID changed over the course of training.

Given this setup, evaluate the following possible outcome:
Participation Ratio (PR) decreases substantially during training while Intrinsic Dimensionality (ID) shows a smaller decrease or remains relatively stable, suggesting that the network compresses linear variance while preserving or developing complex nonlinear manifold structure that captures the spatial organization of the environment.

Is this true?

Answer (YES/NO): NO